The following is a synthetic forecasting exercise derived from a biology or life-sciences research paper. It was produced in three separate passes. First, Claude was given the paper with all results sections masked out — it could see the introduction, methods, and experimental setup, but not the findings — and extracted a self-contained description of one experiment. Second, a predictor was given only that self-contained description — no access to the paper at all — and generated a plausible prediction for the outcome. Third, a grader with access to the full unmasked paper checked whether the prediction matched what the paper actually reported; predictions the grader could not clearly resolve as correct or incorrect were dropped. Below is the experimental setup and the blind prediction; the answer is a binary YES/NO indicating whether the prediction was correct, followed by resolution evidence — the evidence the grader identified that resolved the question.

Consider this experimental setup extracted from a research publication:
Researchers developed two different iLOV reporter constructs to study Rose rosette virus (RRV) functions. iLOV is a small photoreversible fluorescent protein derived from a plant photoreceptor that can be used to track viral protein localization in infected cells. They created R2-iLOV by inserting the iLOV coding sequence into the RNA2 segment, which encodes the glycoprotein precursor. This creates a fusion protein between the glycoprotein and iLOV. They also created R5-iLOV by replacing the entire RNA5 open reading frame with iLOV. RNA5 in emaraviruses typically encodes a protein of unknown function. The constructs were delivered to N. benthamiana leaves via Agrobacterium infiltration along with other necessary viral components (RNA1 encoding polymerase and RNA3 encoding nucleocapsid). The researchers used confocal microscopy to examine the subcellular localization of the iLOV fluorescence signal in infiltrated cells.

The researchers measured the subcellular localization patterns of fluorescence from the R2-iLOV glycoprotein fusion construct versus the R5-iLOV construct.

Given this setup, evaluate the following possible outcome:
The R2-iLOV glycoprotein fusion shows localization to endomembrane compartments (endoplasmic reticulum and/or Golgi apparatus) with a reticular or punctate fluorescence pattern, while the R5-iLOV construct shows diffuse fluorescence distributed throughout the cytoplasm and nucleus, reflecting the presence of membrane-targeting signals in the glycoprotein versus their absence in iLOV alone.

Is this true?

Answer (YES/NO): NO